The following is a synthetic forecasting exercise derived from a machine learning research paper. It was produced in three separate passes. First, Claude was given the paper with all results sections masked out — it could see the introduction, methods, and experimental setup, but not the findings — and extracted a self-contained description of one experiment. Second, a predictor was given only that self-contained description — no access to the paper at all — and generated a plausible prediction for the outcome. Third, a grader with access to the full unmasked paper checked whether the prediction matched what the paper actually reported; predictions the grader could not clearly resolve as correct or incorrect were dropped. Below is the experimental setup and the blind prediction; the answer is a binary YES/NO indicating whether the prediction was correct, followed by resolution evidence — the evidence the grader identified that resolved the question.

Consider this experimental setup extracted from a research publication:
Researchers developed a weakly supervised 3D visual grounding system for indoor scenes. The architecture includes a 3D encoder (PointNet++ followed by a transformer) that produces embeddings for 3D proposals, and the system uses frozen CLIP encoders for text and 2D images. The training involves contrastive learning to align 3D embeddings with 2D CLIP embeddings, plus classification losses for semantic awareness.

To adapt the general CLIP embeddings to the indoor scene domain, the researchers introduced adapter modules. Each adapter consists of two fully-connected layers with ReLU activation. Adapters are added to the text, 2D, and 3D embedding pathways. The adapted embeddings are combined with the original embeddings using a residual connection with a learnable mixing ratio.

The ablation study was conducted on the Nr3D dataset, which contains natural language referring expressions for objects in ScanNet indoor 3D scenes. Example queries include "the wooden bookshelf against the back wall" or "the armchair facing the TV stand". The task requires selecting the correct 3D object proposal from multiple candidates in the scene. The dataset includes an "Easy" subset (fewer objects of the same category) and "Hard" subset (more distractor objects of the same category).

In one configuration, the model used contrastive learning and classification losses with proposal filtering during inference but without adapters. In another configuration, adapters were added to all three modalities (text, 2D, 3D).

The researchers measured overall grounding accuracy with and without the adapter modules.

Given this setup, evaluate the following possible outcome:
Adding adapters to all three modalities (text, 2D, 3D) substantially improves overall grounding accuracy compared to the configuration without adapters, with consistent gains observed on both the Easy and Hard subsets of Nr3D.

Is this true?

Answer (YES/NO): NO